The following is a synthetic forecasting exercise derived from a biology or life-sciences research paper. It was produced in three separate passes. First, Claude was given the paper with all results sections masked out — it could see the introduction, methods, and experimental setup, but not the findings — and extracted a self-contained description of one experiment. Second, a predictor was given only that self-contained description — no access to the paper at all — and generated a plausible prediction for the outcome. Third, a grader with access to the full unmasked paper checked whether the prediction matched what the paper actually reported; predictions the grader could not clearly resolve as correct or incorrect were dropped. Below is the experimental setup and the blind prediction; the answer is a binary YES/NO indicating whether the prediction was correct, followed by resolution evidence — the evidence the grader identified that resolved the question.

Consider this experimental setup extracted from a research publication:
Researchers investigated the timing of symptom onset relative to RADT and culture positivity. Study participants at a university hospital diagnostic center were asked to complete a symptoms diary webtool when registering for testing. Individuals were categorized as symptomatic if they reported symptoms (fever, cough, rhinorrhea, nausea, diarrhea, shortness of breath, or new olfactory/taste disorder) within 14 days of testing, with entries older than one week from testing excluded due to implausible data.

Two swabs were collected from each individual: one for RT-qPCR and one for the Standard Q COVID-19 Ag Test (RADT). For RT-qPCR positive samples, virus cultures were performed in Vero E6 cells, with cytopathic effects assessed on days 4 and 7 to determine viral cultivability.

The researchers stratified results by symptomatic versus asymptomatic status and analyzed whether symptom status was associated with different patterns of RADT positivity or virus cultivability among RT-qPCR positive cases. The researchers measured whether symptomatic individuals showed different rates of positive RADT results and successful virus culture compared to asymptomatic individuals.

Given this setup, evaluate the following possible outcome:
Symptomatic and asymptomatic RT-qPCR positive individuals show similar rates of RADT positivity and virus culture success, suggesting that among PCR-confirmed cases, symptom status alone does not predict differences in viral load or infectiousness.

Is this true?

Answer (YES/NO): NO